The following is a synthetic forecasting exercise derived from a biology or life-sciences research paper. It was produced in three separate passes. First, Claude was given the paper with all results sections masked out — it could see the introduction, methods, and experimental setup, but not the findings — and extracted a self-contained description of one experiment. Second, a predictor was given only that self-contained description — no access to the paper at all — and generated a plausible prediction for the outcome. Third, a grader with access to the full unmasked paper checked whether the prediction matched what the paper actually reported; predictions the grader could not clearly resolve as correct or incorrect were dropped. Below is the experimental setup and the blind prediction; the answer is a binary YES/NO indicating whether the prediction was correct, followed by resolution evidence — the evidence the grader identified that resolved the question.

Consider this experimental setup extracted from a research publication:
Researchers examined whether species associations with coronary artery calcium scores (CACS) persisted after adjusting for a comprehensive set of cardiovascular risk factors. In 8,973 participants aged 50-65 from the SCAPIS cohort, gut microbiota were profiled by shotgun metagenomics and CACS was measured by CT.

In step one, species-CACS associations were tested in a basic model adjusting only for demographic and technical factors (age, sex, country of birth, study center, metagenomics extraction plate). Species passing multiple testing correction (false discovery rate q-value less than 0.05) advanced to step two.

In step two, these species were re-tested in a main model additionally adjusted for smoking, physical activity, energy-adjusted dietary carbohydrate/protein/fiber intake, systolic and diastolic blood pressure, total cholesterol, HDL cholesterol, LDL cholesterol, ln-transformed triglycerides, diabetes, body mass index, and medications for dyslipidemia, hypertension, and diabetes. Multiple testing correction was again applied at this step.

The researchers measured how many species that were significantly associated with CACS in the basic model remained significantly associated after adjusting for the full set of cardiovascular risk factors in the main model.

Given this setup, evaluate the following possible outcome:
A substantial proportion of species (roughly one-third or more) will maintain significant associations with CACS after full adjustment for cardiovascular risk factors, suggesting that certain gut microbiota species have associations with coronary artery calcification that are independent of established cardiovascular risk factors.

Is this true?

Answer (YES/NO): YES